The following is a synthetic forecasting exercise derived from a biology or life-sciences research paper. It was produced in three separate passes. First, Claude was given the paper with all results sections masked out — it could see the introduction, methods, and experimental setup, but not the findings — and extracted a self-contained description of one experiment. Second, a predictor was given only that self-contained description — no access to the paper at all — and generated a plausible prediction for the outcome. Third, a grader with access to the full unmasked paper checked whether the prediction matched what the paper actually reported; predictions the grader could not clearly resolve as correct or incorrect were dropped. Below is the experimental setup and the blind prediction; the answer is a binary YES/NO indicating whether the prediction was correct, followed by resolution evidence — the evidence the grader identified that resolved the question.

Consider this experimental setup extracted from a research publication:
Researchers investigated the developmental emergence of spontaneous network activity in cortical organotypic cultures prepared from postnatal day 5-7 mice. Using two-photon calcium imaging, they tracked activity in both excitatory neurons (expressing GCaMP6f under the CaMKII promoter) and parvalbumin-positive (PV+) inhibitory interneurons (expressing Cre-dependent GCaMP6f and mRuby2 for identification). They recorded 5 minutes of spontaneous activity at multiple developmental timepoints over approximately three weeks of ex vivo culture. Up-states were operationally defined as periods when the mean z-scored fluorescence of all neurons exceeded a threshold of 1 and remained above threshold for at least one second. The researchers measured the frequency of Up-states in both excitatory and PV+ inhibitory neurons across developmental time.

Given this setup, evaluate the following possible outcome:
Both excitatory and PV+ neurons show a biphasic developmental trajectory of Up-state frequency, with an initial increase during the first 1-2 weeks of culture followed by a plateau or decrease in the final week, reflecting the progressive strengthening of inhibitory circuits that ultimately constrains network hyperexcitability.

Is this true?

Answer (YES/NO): NO